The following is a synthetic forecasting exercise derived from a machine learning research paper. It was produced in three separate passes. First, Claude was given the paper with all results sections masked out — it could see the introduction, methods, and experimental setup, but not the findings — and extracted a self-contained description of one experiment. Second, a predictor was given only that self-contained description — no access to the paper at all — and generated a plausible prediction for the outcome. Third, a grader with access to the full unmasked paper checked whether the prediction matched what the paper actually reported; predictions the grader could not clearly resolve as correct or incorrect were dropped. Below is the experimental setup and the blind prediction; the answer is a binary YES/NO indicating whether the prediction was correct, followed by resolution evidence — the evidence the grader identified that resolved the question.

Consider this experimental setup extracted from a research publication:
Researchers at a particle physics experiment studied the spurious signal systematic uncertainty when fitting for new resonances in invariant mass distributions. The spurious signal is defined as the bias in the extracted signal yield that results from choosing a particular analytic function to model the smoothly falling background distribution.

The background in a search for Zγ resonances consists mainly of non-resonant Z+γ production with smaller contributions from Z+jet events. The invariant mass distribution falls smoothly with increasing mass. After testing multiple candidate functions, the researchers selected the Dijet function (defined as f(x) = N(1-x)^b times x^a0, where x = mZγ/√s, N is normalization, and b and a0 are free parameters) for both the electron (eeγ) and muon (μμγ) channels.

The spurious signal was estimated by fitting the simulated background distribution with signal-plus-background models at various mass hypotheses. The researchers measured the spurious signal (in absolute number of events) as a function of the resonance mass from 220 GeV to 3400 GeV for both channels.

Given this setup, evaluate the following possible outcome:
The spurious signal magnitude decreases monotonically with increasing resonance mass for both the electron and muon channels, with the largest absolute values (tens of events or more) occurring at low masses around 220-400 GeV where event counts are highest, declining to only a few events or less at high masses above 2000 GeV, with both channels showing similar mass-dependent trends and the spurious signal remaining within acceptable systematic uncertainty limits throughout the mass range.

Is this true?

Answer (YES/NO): NO